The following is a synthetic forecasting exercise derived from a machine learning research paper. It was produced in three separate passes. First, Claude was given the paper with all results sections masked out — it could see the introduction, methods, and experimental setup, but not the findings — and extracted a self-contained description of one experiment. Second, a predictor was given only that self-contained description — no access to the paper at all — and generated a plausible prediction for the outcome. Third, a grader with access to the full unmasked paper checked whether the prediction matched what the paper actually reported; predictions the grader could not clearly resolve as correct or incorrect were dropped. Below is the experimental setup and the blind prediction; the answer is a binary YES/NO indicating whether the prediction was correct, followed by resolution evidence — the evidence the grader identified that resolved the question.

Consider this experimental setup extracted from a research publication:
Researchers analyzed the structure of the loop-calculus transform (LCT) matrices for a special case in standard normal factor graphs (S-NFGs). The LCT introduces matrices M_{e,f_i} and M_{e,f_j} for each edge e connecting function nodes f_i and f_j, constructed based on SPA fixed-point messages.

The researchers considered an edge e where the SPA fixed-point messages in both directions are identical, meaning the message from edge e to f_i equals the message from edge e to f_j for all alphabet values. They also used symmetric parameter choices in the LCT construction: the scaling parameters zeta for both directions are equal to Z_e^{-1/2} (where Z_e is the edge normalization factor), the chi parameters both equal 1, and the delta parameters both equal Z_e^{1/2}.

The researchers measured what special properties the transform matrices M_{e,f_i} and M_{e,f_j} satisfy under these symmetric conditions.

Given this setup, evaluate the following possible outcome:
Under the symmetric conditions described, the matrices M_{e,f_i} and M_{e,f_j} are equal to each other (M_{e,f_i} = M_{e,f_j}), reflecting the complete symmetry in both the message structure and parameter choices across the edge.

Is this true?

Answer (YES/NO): YES